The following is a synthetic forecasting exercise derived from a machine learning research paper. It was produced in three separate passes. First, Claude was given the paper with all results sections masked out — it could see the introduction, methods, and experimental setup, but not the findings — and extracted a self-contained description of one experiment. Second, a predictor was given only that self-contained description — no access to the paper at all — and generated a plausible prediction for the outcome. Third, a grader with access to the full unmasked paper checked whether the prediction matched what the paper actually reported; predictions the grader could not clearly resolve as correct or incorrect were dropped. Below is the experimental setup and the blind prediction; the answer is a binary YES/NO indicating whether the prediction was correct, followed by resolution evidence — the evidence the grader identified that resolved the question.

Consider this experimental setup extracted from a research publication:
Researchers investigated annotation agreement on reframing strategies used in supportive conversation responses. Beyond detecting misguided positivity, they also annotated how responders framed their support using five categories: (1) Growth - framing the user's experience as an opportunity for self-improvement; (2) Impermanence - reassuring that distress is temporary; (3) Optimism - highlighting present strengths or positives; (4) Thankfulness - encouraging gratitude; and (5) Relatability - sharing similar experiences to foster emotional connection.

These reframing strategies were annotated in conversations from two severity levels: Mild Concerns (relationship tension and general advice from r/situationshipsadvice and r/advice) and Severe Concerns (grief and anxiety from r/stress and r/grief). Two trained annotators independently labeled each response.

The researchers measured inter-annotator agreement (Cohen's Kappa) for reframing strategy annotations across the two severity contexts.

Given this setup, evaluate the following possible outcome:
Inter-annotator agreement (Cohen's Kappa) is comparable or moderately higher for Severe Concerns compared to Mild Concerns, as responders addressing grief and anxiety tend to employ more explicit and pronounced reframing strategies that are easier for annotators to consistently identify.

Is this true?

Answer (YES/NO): NO